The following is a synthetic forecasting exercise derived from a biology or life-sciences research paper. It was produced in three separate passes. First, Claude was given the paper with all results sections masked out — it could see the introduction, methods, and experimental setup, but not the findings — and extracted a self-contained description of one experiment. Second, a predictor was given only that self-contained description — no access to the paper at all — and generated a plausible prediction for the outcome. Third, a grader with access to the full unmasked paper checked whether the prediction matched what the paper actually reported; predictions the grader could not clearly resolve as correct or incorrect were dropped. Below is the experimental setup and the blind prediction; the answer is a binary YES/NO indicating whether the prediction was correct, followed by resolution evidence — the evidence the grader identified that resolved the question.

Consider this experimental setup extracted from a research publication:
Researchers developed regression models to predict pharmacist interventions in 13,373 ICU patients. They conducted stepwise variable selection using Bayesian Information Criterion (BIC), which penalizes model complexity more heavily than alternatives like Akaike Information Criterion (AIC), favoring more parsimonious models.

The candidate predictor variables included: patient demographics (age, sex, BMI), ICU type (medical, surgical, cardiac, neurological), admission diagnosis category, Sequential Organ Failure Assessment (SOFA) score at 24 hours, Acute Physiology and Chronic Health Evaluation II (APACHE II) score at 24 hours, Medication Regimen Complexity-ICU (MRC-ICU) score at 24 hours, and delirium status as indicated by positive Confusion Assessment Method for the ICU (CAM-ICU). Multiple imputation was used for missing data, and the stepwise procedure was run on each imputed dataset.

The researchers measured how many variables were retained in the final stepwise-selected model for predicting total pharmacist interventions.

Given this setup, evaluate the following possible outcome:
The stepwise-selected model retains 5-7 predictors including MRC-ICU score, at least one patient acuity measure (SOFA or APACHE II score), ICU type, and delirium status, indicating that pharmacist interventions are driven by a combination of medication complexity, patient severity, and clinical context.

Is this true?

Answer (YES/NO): NO